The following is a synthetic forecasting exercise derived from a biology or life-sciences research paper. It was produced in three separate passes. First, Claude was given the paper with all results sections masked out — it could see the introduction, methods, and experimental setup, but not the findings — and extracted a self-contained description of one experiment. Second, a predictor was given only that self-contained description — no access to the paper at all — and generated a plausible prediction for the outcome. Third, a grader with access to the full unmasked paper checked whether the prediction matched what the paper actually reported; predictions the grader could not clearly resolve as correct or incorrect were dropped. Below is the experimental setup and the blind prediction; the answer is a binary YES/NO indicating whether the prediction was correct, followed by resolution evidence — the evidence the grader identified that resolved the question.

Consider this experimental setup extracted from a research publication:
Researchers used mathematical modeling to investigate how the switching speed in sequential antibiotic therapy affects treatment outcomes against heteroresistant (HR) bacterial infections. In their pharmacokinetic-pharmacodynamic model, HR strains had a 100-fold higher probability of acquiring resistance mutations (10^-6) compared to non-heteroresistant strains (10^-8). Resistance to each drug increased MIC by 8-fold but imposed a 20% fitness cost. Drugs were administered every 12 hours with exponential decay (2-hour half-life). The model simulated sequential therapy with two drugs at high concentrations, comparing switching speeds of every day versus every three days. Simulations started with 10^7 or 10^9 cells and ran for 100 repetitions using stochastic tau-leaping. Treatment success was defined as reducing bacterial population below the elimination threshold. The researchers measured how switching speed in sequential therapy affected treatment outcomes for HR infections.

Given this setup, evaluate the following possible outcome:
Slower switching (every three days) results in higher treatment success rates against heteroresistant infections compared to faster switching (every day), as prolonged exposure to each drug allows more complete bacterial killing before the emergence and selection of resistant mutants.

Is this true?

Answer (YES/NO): NO